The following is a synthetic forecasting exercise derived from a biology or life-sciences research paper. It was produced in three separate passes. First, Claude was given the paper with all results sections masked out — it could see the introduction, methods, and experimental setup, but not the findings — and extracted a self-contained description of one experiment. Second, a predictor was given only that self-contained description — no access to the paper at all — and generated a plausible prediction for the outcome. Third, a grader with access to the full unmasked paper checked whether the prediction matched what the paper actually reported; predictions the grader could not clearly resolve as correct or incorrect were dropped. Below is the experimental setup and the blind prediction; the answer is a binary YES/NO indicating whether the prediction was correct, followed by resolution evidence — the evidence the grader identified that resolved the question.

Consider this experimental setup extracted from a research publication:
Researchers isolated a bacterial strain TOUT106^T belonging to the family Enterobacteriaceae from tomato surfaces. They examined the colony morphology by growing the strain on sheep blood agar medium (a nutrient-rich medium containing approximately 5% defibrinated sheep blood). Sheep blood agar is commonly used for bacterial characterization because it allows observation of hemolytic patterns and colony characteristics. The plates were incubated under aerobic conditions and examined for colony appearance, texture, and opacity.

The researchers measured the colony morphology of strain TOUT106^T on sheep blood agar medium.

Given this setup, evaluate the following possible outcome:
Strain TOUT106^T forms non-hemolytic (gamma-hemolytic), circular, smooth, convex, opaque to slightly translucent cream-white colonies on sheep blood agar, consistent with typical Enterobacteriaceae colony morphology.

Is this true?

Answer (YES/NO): NO